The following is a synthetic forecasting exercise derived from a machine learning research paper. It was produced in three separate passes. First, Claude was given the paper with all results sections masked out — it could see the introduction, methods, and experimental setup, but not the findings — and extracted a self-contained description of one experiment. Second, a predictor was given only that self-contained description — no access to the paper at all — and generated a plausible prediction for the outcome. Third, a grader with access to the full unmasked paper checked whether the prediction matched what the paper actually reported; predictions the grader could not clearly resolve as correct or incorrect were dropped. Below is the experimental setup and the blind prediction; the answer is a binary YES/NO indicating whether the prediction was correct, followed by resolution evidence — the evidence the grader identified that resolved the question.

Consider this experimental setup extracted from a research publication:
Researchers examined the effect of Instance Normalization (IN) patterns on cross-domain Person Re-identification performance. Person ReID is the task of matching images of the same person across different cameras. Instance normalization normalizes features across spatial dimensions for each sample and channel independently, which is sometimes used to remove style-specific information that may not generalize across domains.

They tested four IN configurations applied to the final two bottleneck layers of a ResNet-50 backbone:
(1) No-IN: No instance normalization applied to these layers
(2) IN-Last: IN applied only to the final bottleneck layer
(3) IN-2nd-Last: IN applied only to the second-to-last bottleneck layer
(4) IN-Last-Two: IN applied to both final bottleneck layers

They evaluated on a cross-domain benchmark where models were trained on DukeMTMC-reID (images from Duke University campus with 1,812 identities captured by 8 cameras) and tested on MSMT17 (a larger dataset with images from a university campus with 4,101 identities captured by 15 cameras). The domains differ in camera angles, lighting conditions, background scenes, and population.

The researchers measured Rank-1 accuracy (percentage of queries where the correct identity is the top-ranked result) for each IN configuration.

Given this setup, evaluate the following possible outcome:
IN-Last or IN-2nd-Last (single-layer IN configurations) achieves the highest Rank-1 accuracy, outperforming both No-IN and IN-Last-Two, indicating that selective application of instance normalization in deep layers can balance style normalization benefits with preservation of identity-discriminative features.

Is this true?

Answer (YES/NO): NO